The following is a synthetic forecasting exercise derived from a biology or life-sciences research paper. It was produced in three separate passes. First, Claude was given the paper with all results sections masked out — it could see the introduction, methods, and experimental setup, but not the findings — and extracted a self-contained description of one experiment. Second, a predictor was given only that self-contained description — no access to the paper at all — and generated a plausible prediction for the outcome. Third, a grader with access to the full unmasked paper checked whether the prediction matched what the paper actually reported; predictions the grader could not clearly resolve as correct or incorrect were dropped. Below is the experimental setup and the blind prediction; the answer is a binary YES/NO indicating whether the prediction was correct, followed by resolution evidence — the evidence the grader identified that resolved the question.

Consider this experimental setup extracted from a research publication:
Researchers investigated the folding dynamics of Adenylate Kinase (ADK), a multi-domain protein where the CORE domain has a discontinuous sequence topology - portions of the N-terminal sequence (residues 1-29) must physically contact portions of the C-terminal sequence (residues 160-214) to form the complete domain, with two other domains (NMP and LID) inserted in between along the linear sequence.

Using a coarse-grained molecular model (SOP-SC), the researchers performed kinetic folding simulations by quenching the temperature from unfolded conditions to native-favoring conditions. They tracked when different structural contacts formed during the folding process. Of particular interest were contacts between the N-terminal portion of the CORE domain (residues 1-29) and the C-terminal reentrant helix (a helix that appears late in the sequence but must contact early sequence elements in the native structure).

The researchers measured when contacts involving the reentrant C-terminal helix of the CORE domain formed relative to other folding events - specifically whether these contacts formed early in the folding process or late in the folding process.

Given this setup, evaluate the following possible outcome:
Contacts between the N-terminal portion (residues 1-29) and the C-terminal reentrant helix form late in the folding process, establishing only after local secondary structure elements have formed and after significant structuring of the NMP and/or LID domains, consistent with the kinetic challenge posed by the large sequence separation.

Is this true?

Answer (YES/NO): YES